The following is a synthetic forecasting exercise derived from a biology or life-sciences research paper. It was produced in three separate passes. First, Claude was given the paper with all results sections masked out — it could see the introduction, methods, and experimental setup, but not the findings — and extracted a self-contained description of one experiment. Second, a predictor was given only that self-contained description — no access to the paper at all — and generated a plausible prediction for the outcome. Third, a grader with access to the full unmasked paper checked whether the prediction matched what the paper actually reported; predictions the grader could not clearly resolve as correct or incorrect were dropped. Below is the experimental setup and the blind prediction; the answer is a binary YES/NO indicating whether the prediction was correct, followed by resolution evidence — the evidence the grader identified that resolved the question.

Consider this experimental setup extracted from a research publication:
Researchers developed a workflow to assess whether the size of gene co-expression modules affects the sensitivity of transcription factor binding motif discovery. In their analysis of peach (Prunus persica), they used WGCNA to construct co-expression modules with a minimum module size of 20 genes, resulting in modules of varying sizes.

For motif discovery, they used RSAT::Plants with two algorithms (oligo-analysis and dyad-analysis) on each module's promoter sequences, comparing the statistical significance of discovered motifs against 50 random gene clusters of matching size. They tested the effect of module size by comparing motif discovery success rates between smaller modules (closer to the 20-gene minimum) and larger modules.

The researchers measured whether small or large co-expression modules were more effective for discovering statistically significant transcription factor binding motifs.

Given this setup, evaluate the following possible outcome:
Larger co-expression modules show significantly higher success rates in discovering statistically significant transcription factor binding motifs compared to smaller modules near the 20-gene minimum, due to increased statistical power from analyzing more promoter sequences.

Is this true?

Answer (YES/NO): NO